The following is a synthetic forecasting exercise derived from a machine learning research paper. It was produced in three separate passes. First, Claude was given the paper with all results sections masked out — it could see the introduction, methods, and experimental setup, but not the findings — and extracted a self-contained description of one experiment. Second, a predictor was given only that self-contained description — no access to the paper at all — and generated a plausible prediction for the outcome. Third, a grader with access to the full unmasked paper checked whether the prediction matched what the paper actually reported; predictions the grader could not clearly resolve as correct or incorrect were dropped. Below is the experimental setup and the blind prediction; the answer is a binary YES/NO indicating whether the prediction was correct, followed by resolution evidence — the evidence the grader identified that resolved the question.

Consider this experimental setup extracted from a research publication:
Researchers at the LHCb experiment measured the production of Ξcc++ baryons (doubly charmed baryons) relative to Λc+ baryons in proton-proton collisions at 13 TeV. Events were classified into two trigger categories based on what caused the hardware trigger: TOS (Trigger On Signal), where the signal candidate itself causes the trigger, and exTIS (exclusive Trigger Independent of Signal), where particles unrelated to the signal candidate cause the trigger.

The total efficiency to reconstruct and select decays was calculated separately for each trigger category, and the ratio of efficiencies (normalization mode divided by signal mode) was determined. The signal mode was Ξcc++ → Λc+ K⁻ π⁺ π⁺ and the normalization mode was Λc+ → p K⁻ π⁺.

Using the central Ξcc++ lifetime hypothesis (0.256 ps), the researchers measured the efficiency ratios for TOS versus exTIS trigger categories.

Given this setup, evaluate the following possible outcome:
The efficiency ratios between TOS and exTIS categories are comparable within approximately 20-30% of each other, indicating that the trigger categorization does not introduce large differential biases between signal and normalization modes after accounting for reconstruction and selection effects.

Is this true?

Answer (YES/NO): NO